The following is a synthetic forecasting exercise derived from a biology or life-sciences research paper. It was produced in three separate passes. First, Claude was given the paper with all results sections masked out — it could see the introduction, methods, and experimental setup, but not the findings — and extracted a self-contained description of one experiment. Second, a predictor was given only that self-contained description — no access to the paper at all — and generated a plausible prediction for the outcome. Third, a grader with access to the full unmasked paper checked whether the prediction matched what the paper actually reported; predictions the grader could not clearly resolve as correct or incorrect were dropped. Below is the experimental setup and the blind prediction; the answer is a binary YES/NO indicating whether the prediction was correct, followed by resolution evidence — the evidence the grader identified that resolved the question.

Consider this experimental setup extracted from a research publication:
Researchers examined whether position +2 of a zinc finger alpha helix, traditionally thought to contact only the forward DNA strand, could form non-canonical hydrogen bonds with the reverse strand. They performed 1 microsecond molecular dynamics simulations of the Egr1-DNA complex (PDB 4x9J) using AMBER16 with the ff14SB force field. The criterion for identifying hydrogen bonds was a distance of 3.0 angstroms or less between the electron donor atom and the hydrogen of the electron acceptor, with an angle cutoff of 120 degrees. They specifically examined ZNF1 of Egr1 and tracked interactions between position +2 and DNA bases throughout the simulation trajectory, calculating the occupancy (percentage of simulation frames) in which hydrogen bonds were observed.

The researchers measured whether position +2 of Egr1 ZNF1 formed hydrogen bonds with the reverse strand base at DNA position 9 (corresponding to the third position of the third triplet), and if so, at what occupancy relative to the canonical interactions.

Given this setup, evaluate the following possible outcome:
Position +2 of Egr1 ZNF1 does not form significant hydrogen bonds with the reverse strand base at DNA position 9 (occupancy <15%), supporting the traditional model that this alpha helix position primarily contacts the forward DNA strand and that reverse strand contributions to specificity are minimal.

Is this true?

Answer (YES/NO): NO